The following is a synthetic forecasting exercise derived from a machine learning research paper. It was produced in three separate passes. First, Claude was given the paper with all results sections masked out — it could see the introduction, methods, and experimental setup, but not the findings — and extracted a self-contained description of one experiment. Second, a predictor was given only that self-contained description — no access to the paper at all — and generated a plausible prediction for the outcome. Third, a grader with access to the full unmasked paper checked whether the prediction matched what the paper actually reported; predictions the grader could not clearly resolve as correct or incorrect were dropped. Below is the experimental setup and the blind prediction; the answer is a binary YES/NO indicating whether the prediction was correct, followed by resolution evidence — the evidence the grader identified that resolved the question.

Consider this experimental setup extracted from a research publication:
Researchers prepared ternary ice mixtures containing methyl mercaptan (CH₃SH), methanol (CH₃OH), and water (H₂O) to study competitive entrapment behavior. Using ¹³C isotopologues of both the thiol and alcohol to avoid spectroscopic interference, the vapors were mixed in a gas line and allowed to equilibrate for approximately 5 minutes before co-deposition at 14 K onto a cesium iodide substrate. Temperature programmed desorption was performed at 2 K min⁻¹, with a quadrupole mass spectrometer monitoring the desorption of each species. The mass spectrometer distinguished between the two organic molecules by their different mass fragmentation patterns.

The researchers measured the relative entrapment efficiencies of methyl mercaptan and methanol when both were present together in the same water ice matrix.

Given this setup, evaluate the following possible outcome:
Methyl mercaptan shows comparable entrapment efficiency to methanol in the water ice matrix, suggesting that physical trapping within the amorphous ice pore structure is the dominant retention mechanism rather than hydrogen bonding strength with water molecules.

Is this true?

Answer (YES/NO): YES